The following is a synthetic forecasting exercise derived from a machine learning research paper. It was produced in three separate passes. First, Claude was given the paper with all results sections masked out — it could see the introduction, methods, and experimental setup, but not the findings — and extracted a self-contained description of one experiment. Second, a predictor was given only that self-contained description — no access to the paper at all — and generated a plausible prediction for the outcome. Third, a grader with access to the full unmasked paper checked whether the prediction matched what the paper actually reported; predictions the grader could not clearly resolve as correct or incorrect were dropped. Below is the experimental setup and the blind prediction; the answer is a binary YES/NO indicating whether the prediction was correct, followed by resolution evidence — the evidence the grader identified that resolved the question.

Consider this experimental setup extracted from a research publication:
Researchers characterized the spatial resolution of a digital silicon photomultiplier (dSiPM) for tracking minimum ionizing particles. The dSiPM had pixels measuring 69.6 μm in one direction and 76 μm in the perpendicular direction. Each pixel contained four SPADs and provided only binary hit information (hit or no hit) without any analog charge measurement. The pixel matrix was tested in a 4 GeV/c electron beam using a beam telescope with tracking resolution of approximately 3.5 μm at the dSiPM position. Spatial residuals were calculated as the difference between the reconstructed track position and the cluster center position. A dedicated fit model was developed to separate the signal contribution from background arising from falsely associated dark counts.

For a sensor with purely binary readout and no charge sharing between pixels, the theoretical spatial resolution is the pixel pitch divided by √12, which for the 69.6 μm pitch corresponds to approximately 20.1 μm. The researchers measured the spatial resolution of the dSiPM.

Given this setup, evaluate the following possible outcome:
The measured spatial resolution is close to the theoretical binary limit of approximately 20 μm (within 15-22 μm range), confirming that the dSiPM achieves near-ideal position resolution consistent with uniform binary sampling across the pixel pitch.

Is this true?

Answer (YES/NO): YES